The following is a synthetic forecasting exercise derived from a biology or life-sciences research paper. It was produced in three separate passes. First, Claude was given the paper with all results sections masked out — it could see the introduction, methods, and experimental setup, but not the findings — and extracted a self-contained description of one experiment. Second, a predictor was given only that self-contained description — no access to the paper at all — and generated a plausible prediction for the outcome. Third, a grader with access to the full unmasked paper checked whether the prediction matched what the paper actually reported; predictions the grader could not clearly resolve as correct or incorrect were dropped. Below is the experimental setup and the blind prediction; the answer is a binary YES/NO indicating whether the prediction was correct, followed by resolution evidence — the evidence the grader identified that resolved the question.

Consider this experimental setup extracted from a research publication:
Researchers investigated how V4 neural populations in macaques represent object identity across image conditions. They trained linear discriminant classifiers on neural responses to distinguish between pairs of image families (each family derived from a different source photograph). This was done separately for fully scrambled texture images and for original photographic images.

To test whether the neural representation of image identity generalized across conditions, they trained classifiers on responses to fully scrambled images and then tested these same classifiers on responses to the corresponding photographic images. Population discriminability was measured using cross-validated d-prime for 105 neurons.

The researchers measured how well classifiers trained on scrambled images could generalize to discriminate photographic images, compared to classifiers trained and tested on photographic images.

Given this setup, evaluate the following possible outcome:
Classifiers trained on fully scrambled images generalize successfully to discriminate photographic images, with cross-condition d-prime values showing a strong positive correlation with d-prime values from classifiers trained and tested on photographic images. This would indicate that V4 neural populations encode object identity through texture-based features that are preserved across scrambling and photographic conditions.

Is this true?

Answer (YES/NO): YES